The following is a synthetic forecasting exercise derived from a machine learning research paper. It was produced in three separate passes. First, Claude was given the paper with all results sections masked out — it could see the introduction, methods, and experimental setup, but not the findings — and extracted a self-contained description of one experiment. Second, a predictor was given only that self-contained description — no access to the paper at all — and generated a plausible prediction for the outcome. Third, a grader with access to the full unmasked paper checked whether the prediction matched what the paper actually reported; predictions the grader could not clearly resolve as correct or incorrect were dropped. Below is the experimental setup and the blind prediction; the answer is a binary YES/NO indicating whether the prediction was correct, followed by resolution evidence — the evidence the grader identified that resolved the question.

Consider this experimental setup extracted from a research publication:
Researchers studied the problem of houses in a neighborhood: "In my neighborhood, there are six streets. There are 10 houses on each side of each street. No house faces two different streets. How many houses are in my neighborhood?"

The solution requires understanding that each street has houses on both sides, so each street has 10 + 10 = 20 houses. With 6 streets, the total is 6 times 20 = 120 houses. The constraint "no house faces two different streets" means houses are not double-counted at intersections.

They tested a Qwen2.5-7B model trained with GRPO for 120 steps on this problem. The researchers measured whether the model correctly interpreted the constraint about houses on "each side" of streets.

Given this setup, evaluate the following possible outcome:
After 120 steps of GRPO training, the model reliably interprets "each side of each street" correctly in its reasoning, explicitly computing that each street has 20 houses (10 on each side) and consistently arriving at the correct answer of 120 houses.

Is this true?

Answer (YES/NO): NO